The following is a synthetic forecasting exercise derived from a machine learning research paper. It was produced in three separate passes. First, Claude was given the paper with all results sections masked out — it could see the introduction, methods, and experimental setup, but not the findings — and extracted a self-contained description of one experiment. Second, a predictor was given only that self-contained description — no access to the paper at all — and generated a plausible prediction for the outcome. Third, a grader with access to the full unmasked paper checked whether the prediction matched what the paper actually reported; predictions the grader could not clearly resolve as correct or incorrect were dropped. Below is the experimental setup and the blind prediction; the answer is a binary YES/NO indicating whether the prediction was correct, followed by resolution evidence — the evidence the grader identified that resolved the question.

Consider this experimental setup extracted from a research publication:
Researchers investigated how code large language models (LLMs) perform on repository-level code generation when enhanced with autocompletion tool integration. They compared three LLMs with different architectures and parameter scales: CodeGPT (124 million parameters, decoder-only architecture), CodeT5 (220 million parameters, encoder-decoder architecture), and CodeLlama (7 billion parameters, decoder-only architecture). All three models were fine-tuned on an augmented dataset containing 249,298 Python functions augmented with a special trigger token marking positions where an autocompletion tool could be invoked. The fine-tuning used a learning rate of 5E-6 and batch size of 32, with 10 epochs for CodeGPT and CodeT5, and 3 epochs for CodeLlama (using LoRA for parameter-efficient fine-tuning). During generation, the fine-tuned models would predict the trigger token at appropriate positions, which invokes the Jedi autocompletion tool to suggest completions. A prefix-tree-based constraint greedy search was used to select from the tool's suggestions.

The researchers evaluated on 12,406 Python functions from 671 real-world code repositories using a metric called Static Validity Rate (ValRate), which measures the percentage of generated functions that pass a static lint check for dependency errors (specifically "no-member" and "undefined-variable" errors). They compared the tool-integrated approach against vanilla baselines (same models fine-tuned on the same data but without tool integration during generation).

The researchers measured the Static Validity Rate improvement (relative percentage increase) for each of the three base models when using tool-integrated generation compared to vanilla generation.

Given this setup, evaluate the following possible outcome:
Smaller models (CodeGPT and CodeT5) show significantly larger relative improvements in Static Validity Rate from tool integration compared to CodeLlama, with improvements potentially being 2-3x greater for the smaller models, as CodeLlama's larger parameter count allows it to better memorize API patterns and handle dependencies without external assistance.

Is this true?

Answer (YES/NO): NO